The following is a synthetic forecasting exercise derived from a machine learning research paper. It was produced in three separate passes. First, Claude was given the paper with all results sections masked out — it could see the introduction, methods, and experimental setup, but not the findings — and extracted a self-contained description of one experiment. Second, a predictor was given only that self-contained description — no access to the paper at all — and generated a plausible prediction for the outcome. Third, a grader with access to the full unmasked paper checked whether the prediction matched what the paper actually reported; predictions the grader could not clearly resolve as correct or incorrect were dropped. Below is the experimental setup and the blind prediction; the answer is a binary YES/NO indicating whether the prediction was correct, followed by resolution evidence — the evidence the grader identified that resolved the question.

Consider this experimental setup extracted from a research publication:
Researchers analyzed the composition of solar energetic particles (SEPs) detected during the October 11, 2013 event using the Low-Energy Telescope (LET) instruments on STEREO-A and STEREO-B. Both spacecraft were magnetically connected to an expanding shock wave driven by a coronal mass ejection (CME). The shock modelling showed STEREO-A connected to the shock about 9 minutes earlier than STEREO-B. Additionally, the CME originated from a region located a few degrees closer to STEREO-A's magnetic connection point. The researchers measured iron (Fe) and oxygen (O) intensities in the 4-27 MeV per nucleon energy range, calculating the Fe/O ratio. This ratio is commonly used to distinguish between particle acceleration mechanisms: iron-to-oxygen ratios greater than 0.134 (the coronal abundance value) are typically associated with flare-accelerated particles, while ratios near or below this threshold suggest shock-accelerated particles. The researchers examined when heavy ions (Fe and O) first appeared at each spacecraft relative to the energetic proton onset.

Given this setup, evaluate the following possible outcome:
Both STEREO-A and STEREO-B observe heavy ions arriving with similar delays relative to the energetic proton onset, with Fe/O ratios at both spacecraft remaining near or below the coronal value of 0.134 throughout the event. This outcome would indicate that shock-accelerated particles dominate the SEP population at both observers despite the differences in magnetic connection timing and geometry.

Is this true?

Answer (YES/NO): NO